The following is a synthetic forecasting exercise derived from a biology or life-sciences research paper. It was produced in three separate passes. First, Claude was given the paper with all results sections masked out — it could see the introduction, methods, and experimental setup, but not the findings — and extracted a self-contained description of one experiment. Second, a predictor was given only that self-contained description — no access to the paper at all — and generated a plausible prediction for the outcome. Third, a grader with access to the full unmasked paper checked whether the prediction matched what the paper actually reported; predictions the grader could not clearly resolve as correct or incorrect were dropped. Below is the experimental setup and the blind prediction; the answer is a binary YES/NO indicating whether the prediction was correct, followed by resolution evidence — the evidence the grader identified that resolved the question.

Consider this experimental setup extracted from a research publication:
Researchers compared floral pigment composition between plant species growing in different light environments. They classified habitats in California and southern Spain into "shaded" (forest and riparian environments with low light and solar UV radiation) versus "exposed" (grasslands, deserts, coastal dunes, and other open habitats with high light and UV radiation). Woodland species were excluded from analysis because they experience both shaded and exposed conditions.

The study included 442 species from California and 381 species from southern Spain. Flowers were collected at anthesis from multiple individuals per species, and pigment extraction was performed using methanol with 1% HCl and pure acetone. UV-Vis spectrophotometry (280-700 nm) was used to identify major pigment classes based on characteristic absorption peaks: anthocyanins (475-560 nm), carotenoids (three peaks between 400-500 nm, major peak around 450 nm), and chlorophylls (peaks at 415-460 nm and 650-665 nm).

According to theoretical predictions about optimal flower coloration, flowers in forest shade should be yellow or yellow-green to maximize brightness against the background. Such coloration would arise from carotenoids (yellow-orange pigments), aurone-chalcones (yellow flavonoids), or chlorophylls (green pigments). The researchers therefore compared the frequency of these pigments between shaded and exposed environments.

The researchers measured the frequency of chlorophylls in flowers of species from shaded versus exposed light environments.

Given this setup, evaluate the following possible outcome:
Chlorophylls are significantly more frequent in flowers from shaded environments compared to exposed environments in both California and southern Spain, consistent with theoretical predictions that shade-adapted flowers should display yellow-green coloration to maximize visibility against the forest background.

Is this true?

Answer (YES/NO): NO